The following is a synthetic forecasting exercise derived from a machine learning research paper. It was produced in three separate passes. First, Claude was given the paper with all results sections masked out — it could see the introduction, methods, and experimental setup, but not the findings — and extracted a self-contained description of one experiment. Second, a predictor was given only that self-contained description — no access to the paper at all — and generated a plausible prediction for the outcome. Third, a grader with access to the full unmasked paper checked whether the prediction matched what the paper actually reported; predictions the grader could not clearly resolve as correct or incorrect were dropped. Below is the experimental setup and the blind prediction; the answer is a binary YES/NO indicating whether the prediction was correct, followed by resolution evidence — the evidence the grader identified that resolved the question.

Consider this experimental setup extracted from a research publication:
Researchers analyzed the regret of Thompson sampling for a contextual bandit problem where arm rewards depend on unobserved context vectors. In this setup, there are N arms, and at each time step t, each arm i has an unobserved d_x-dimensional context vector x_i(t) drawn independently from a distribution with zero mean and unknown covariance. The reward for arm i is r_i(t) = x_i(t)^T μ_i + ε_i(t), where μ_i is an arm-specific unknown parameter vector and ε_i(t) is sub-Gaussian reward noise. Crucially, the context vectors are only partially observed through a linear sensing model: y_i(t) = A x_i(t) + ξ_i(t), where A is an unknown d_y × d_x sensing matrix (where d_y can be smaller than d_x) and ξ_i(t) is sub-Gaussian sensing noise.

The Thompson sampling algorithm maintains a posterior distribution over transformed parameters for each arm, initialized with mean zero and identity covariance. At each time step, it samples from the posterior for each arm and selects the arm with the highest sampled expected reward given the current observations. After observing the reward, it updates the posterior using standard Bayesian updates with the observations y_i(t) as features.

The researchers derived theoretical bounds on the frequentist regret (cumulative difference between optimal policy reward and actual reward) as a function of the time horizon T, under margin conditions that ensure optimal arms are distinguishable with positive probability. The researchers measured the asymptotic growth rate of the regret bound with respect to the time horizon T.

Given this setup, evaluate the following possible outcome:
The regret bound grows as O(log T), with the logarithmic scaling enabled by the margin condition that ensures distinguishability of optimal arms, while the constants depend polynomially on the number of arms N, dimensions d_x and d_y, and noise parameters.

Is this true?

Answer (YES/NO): NO